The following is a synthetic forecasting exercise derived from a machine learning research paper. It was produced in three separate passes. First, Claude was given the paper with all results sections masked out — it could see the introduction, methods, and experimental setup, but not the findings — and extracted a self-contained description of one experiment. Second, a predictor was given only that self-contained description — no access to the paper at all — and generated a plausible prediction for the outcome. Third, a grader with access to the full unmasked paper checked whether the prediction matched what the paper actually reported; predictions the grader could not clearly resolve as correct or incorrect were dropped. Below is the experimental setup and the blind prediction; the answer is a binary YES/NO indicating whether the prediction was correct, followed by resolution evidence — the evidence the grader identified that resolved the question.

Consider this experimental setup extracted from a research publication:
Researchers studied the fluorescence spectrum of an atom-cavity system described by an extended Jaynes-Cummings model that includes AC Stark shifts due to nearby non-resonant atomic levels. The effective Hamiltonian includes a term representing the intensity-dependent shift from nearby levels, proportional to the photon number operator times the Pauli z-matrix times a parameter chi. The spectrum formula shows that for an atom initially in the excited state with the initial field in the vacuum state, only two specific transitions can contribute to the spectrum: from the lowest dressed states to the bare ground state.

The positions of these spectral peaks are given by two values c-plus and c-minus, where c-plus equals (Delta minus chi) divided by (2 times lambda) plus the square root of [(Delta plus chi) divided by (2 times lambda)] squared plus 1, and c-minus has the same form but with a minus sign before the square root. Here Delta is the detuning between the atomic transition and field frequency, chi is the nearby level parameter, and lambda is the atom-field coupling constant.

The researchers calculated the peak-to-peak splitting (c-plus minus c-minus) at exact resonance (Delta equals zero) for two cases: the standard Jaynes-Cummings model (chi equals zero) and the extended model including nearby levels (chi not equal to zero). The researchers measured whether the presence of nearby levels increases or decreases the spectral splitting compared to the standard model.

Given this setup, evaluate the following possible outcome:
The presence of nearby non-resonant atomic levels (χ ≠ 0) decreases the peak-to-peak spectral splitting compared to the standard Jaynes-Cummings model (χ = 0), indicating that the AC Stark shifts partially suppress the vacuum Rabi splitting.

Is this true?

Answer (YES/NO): NO